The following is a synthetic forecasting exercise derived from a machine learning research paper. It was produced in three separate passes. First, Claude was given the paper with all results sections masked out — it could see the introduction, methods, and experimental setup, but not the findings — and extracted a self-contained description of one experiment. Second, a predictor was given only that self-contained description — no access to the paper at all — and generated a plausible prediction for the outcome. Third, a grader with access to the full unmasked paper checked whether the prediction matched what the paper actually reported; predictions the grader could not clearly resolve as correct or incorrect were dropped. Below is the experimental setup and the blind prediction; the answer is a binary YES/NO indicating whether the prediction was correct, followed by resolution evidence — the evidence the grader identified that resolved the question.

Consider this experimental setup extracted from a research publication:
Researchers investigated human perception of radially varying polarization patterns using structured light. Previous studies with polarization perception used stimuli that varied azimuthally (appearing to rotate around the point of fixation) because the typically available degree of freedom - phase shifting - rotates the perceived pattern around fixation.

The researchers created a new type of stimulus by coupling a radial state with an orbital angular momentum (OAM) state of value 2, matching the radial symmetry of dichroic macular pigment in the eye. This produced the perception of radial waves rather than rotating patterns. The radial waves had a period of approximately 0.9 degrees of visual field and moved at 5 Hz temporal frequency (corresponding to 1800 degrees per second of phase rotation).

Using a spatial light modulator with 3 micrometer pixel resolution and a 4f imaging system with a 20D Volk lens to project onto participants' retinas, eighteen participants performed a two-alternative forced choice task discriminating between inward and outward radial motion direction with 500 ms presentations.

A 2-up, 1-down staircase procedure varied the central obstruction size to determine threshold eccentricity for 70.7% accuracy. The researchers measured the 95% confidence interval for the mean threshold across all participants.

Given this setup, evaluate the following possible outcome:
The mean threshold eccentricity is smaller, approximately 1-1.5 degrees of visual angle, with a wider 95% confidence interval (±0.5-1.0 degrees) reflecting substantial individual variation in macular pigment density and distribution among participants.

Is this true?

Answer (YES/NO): NO